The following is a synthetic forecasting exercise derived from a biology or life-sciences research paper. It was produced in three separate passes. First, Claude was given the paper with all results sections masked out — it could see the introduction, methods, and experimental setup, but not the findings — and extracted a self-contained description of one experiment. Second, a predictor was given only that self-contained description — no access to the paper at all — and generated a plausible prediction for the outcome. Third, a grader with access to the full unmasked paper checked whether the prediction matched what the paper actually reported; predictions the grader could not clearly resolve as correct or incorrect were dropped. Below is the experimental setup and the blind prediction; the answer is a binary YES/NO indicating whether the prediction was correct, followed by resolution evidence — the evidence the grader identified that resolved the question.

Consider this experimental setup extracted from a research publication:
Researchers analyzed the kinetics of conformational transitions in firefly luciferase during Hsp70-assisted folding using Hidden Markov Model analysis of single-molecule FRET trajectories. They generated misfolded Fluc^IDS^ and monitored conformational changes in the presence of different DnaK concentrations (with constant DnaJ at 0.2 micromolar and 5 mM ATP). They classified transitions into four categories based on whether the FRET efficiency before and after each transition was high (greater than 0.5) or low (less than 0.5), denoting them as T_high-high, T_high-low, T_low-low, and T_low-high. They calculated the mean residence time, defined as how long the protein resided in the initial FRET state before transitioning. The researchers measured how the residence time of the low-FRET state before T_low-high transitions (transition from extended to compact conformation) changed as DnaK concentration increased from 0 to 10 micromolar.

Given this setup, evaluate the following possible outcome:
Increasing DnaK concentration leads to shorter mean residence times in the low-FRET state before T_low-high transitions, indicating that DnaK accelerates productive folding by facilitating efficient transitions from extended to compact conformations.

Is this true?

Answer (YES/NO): NO